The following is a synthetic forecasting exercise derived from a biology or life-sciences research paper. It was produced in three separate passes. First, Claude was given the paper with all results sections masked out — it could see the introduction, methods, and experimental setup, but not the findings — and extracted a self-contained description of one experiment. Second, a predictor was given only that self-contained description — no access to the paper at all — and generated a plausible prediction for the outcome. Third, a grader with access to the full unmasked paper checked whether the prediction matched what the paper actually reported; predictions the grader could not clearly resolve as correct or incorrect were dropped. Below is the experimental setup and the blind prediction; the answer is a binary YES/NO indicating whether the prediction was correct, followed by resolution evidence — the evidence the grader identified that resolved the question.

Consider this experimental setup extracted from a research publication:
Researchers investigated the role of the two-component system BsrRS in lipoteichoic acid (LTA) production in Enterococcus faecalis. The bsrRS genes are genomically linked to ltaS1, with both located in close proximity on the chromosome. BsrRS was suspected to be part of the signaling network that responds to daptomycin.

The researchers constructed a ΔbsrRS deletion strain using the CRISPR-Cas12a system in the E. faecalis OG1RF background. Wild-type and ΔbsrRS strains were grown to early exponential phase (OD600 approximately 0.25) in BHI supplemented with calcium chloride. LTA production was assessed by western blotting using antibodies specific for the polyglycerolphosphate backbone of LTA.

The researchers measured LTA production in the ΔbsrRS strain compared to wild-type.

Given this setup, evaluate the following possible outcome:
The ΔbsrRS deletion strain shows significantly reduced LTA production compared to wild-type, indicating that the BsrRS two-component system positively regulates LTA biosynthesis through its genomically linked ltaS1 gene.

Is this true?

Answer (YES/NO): NO